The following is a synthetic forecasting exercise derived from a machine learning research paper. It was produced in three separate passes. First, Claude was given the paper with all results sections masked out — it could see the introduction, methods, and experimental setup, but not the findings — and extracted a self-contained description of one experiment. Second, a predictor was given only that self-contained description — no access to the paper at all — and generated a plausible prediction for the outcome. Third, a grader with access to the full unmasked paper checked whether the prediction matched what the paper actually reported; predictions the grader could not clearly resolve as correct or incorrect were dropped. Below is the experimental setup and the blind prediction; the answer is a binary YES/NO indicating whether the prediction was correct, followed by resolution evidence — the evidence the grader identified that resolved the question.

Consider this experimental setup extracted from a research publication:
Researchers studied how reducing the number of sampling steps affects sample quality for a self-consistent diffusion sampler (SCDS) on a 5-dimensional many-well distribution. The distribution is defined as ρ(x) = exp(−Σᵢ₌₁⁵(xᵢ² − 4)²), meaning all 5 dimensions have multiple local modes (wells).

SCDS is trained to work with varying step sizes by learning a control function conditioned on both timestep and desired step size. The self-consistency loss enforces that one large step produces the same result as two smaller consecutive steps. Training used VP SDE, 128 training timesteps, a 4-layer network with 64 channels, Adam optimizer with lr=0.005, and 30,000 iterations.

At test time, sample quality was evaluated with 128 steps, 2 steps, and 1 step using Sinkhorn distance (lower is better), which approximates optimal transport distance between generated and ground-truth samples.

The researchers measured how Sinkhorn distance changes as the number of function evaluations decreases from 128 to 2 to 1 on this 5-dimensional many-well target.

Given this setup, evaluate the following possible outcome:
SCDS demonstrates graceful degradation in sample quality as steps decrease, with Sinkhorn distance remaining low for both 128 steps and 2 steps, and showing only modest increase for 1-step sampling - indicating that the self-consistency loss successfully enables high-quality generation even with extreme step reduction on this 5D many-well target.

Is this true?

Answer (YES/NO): YES